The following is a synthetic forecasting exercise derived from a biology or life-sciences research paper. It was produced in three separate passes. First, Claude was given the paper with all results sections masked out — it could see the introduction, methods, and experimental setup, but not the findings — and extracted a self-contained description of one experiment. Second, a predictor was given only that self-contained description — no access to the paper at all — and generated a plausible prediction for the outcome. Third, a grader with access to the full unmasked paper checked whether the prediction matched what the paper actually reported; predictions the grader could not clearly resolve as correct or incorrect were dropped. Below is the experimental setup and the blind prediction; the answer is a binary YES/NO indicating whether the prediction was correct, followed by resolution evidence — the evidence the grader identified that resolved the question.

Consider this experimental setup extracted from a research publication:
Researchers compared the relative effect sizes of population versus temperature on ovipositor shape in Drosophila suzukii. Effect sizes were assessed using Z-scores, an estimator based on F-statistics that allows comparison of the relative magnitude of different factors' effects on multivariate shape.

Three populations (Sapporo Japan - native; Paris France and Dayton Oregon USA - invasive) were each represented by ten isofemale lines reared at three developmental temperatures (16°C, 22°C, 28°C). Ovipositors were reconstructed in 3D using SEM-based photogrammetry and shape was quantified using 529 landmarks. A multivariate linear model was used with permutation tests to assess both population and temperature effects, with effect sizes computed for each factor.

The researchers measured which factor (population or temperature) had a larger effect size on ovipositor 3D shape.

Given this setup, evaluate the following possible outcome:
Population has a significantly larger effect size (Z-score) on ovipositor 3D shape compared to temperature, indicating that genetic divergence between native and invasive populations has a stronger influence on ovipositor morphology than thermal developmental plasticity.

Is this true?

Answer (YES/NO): NO